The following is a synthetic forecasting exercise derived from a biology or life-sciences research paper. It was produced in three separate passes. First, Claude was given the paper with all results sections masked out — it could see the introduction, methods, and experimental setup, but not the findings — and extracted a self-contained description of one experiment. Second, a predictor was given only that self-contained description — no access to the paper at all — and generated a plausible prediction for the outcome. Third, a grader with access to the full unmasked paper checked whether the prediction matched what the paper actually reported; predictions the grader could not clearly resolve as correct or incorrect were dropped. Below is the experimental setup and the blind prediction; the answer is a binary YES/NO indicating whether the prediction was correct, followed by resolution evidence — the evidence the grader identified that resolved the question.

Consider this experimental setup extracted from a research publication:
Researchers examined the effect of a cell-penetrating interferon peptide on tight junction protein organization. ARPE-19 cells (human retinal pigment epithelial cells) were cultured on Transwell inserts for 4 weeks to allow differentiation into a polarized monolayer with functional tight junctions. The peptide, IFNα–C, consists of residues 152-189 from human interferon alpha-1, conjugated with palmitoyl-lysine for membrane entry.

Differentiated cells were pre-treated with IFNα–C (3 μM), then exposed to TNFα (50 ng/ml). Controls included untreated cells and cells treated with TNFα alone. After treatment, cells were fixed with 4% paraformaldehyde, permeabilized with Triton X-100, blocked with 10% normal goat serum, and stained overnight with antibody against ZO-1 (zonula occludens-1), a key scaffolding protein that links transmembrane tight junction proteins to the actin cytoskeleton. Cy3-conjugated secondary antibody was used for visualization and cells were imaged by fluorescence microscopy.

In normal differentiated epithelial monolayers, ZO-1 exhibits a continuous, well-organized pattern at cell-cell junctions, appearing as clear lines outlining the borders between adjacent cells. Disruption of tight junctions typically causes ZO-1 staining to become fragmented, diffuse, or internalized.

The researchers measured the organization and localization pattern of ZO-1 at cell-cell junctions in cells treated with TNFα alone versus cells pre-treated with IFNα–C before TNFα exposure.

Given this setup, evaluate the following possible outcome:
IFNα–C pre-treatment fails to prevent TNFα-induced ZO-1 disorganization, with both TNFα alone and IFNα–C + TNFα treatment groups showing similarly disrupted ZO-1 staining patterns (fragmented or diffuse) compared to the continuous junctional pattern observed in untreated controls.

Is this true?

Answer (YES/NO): NO